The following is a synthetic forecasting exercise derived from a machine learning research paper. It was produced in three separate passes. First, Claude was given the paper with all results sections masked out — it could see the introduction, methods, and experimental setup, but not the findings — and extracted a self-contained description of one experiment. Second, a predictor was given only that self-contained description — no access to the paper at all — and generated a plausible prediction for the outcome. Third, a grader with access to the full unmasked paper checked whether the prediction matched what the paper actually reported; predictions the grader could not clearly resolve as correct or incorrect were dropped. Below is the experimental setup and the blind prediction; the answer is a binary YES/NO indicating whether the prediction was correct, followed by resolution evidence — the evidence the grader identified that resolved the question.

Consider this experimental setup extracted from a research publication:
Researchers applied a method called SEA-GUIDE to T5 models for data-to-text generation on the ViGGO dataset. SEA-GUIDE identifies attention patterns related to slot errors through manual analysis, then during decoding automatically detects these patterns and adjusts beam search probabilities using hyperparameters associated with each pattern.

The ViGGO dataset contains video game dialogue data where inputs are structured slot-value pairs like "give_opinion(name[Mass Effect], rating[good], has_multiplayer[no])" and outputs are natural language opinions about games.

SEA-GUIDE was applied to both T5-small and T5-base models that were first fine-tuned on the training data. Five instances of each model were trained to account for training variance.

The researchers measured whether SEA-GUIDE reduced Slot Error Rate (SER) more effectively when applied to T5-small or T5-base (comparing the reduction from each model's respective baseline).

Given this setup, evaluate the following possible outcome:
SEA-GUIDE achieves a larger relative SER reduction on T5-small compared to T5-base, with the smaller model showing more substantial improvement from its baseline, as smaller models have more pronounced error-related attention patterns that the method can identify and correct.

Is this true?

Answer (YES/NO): YES